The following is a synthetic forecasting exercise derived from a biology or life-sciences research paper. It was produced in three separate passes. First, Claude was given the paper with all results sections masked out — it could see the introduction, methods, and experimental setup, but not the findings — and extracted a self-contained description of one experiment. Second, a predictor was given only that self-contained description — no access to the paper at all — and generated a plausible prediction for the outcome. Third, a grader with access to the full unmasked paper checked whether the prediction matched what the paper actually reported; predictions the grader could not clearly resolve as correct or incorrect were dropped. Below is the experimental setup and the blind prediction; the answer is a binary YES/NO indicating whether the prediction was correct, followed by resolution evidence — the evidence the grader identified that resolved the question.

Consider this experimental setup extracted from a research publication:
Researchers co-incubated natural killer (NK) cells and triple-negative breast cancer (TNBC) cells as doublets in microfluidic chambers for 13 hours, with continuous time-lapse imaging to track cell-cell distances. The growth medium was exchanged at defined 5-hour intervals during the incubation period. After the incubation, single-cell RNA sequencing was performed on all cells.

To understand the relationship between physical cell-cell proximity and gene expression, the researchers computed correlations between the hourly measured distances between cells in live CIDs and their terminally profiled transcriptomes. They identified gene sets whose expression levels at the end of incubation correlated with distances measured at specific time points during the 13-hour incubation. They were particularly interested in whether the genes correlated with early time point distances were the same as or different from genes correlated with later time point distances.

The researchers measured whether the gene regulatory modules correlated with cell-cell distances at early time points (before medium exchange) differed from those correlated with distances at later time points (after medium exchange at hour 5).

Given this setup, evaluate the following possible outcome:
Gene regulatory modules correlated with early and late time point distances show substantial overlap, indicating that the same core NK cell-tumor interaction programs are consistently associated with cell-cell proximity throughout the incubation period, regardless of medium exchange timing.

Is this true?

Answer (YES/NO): NO